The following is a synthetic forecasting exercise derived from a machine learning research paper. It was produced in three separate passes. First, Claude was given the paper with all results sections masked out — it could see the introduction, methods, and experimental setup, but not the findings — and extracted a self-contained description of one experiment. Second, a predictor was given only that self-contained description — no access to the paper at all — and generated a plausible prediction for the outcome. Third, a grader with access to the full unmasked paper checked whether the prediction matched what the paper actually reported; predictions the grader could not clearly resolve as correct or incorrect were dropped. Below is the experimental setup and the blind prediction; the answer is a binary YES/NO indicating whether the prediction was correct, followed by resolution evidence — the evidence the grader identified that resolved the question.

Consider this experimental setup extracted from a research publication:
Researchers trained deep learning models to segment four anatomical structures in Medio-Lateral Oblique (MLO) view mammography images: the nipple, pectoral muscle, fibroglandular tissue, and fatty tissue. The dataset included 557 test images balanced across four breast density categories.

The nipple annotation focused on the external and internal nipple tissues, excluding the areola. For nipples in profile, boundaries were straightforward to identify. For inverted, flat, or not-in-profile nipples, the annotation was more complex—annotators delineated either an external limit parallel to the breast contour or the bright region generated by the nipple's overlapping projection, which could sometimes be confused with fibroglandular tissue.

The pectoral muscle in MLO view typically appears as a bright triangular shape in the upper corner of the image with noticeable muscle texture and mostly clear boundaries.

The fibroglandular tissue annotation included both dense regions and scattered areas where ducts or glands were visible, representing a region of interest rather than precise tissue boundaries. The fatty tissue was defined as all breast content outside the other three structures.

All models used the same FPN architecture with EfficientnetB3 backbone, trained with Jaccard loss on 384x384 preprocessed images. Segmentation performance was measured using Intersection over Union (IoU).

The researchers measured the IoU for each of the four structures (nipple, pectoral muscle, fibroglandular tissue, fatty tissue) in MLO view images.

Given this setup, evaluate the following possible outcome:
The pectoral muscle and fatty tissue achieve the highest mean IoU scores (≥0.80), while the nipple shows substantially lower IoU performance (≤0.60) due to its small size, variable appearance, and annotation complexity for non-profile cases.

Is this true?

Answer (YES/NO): NO